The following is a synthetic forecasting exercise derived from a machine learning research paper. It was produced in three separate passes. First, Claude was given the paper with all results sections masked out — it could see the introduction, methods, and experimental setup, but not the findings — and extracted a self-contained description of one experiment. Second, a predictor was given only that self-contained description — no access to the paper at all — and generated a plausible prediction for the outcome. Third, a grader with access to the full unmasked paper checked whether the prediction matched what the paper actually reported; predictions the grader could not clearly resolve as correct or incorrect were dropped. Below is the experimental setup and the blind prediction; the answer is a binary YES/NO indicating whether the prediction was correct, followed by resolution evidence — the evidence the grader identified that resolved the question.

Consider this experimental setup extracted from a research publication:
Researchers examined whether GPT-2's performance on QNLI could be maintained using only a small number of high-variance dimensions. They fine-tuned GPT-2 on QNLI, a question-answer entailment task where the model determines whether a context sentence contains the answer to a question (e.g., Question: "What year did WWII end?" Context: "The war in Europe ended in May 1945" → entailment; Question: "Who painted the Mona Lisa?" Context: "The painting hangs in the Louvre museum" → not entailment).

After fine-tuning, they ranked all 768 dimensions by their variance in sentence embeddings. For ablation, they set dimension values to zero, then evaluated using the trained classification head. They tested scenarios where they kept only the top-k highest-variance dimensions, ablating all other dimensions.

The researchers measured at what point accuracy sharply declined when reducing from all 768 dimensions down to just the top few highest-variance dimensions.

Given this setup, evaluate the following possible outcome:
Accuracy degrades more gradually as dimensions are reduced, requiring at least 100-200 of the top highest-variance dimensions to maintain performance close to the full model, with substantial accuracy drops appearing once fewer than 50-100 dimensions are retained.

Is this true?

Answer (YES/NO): NO